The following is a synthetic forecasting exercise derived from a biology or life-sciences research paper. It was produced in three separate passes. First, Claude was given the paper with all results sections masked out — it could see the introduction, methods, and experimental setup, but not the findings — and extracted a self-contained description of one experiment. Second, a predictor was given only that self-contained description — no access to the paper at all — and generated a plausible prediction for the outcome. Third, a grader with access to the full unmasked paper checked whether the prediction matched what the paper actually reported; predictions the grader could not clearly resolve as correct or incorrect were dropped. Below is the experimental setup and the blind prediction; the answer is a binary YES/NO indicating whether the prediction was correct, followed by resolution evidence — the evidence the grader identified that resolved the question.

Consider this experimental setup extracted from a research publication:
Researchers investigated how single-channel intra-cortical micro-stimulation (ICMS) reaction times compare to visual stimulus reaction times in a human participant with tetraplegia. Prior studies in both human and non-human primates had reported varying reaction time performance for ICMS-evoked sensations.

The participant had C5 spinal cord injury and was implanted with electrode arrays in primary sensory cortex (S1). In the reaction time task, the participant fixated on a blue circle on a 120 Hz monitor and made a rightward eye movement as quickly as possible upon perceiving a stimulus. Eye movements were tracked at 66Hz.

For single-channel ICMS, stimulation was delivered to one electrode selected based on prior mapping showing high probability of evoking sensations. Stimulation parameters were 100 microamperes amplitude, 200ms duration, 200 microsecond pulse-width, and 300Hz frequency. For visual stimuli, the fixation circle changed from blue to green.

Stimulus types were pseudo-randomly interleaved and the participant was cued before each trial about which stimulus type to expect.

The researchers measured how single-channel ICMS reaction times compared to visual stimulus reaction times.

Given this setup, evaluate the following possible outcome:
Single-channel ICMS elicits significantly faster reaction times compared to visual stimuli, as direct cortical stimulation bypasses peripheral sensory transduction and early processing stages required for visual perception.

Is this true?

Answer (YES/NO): NO